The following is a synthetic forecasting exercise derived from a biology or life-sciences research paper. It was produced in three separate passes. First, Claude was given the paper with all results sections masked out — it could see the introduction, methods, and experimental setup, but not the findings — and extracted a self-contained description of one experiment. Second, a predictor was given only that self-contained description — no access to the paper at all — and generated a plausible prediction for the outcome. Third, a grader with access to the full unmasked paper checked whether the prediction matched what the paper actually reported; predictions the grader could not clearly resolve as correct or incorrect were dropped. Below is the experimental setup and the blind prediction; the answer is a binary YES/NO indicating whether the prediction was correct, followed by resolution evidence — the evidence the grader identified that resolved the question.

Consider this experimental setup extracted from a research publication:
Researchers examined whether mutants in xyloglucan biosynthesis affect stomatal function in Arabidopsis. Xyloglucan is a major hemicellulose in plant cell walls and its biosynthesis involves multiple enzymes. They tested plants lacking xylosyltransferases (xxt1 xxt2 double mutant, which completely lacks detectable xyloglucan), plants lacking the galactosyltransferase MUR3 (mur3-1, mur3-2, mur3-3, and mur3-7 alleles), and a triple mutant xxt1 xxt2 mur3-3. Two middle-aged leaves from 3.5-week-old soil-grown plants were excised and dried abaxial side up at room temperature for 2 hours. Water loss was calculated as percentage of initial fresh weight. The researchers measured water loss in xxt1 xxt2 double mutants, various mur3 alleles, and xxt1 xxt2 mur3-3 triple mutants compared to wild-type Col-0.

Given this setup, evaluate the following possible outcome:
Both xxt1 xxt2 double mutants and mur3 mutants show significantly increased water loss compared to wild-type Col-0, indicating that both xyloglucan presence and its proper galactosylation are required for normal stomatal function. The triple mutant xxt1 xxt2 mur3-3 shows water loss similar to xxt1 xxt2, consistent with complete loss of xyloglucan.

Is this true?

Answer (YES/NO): NO